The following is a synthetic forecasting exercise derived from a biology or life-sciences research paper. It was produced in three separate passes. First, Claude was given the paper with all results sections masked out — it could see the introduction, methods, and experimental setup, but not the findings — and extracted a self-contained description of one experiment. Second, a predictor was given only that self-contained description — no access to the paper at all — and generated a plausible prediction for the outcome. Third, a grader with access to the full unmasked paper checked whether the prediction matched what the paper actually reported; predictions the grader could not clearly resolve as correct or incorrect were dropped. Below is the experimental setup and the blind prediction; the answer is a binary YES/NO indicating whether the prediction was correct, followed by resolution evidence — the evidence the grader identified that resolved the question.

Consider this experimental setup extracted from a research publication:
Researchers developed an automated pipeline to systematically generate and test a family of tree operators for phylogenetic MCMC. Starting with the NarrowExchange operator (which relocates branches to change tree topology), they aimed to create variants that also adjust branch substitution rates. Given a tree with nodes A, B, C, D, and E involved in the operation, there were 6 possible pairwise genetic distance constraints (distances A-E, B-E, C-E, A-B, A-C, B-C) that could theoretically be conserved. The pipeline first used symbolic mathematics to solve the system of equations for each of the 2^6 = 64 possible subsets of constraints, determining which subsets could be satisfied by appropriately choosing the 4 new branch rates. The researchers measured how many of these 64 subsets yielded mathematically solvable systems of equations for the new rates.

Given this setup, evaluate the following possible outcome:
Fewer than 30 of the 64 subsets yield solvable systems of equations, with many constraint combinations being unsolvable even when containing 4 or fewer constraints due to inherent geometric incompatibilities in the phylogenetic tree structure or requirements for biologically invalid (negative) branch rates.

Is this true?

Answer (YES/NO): NO